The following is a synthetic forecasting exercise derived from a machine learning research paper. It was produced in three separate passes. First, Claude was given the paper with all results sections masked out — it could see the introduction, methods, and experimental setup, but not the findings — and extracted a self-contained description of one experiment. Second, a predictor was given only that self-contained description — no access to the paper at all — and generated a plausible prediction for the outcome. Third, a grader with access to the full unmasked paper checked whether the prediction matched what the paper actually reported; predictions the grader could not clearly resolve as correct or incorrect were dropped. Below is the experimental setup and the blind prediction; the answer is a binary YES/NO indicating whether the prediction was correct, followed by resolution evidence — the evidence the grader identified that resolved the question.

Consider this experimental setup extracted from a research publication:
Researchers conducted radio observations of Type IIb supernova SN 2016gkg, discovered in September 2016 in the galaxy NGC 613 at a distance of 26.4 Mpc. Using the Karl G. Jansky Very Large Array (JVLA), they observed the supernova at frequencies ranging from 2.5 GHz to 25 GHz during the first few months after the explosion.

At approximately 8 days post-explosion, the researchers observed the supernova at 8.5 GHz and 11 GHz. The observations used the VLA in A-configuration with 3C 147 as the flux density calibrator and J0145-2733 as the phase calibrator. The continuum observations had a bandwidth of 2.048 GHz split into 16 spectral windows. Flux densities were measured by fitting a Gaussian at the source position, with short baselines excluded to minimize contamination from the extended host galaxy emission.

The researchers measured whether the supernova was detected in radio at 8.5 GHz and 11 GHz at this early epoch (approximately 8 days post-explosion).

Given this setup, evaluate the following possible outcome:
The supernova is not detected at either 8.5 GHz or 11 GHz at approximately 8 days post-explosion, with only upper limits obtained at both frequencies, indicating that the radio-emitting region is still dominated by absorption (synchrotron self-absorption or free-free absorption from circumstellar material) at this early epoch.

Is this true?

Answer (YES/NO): NO